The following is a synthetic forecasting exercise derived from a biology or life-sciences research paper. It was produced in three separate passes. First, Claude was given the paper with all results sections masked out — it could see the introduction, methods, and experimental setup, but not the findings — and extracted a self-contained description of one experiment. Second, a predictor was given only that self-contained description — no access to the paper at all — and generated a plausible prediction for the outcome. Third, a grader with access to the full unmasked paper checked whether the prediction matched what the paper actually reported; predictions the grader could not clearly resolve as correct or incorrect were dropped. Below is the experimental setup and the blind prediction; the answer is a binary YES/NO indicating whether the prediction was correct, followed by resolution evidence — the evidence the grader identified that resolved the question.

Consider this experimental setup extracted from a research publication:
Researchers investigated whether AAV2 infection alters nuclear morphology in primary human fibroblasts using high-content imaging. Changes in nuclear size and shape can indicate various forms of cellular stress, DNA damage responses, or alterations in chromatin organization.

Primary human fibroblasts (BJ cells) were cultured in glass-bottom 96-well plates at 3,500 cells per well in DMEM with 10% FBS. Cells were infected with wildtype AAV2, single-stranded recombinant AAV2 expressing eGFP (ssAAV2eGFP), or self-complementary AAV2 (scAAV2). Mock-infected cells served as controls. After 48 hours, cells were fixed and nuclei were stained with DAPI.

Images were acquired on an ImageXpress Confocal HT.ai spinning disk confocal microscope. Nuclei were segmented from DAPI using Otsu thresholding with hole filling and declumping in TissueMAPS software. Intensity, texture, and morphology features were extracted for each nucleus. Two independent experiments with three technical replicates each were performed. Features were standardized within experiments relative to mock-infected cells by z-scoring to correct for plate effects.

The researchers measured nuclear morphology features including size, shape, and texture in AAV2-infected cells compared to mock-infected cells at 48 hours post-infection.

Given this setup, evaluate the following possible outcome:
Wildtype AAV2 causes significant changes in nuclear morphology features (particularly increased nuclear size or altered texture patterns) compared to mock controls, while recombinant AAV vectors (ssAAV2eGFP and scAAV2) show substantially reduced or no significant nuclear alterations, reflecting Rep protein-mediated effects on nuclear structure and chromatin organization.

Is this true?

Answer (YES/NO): NO